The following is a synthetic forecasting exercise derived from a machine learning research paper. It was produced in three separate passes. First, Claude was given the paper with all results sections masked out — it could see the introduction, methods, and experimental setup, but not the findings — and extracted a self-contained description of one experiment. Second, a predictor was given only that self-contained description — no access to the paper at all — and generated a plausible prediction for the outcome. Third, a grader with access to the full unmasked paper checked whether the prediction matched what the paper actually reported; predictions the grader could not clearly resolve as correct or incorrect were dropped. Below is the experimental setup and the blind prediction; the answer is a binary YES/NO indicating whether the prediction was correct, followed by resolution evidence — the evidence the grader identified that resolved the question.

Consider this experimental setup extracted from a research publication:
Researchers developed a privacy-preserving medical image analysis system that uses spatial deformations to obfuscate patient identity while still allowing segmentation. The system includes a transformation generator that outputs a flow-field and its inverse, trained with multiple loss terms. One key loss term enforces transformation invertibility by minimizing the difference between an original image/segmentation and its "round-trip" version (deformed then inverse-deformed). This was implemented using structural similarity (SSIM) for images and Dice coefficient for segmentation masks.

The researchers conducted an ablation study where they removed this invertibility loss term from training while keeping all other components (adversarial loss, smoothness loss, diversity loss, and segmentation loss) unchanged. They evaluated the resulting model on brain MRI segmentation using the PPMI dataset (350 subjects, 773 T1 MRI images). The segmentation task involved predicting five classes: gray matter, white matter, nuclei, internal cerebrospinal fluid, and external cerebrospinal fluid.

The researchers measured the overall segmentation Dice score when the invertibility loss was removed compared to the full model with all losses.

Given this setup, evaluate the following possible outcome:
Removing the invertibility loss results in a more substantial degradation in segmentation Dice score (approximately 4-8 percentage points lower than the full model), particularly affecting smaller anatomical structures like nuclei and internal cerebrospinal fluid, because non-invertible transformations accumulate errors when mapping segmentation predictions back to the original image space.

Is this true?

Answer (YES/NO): NO